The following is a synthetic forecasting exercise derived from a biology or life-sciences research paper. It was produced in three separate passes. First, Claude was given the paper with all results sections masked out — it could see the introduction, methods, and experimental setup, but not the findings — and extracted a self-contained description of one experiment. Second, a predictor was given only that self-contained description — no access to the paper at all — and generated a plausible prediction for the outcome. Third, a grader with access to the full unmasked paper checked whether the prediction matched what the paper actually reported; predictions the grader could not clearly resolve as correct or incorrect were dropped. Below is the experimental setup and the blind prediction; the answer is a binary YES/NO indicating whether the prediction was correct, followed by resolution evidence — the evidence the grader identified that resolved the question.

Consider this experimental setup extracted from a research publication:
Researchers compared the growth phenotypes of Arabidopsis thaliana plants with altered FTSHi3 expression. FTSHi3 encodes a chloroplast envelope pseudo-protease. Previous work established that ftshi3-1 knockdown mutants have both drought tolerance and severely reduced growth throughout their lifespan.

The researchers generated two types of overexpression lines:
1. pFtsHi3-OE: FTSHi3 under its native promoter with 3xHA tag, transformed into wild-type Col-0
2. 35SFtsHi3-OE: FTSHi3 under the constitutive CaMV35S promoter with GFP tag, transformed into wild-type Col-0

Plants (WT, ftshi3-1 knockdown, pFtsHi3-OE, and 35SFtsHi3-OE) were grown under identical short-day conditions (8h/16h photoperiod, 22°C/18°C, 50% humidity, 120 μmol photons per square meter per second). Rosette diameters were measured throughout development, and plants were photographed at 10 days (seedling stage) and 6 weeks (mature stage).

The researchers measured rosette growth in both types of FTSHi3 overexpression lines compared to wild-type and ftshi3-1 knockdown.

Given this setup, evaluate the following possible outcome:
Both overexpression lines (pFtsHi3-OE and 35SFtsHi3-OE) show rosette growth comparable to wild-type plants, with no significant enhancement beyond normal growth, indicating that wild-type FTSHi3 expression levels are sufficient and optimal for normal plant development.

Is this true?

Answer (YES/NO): NO